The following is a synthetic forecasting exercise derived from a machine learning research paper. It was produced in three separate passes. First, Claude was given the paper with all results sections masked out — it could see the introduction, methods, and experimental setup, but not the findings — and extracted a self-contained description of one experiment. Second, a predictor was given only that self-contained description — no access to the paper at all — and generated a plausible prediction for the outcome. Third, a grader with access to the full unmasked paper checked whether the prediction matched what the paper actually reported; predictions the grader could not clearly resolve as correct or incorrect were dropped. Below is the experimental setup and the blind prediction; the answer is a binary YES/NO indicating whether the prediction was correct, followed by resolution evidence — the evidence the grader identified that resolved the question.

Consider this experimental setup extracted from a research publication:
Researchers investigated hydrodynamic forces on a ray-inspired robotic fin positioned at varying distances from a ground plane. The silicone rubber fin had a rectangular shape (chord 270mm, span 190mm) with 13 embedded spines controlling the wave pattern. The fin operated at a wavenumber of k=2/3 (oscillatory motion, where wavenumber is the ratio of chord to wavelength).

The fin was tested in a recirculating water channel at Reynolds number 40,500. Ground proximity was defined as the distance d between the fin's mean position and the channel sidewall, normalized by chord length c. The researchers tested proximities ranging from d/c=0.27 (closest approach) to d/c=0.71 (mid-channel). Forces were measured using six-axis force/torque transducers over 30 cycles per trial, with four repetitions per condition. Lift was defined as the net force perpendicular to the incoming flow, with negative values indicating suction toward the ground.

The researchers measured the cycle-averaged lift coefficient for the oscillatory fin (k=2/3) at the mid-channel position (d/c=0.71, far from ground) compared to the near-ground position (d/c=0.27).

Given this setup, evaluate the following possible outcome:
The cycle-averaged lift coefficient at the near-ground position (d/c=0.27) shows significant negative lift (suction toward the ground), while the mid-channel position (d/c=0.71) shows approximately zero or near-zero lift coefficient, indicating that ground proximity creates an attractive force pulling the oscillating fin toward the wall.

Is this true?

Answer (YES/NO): YES